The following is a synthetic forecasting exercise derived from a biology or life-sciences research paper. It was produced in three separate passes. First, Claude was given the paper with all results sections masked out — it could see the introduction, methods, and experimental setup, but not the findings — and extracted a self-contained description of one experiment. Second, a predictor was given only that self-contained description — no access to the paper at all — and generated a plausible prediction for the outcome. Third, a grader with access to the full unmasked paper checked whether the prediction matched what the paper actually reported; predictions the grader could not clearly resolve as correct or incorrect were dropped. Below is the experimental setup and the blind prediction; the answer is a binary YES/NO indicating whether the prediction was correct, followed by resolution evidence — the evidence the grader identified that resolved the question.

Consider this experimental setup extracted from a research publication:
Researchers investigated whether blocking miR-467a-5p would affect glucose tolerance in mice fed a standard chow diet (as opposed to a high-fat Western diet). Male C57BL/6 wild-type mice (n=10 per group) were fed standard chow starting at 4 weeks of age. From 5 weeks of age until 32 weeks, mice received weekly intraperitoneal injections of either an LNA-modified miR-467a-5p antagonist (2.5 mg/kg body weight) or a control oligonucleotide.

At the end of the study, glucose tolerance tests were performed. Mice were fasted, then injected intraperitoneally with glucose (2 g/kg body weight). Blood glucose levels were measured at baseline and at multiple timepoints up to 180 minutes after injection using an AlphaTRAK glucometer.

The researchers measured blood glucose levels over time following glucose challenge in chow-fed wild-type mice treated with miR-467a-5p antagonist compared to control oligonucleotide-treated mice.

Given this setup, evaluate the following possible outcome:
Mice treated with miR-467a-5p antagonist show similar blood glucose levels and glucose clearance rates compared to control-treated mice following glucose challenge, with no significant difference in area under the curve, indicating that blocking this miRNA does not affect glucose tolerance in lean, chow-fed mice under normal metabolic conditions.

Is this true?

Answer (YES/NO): YES